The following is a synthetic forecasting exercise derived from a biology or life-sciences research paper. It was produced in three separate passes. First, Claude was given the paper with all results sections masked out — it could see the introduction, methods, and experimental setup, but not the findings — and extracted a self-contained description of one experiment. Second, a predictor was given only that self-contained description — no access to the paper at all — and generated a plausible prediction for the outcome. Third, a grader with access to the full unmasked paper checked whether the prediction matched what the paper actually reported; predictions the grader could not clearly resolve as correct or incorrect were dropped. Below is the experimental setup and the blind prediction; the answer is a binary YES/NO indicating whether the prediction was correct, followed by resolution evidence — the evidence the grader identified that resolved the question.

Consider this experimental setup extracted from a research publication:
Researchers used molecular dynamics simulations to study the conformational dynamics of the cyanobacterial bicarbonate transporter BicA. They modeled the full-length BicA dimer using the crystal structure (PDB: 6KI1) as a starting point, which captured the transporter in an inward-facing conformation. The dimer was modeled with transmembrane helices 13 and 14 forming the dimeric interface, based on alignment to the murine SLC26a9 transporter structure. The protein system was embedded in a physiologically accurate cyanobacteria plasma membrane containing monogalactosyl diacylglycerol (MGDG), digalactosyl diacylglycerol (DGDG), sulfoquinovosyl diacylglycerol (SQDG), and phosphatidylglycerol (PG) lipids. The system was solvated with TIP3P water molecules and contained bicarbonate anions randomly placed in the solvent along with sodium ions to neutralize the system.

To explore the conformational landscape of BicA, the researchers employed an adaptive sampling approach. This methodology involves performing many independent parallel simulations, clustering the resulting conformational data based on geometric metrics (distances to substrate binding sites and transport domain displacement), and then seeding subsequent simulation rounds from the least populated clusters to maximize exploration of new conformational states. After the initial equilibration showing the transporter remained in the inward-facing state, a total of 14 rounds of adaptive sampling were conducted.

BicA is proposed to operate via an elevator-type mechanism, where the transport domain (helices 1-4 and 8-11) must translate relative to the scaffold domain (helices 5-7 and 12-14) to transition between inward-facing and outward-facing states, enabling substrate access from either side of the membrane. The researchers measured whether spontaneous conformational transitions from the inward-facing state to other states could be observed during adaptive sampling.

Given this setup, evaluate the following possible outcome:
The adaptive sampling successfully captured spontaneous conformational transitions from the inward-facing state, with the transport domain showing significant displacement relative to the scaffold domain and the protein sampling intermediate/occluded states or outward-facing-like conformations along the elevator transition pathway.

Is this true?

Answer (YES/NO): NO